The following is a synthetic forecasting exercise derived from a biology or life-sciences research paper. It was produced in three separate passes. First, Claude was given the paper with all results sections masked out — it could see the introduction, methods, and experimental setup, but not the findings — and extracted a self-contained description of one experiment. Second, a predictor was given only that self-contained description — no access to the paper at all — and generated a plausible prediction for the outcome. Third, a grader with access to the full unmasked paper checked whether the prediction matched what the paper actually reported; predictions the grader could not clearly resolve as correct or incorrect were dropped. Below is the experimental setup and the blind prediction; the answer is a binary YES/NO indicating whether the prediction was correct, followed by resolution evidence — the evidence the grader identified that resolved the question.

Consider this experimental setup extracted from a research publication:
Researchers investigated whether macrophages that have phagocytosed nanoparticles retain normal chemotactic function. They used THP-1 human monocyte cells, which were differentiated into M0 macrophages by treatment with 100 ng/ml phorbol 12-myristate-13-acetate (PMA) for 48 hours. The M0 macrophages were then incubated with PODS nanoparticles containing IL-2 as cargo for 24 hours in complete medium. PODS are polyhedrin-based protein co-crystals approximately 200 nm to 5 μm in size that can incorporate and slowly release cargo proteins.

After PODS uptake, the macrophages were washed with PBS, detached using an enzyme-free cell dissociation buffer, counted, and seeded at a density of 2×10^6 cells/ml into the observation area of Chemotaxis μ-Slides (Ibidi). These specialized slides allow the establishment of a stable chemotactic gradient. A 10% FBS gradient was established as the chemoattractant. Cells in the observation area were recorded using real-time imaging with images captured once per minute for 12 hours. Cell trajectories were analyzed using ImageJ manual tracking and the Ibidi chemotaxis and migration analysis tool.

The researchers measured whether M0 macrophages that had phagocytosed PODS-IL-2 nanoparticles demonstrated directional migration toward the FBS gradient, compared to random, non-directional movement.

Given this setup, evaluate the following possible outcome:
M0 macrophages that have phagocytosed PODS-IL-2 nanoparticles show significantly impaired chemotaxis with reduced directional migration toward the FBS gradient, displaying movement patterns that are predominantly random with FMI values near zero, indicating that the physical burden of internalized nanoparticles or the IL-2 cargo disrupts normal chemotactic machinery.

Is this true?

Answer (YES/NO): NO